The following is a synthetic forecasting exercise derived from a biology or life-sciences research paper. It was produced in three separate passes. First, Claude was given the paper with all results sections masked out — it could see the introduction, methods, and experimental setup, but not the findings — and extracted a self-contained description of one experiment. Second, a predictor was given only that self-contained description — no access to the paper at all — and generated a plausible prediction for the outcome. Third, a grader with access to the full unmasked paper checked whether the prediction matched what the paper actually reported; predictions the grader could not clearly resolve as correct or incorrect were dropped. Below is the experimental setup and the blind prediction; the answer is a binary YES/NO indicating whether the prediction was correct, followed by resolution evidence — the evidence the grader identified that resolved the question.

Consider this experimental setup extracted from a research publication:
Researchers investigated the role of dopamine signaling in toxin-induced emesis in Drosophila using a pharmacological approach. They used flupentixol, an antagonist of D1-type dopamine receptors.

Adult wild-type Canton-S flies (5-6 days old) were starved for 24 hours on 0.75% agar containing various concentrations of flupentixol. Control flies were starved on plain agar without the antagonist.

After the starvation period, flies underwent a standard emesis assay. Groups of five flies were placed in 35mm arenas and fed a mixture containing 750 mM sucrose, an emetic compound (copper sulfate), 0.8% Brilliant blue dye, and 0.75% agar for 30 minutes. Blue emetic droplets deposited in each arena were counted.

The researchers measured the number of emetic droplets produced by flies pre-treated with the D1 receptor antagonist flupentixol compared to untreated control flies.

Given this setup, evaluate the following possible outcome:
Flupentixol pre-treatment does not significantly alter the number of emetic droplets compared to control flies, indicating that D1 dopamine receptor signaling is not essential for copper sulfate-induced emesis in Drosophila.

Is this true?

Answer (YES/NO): NO